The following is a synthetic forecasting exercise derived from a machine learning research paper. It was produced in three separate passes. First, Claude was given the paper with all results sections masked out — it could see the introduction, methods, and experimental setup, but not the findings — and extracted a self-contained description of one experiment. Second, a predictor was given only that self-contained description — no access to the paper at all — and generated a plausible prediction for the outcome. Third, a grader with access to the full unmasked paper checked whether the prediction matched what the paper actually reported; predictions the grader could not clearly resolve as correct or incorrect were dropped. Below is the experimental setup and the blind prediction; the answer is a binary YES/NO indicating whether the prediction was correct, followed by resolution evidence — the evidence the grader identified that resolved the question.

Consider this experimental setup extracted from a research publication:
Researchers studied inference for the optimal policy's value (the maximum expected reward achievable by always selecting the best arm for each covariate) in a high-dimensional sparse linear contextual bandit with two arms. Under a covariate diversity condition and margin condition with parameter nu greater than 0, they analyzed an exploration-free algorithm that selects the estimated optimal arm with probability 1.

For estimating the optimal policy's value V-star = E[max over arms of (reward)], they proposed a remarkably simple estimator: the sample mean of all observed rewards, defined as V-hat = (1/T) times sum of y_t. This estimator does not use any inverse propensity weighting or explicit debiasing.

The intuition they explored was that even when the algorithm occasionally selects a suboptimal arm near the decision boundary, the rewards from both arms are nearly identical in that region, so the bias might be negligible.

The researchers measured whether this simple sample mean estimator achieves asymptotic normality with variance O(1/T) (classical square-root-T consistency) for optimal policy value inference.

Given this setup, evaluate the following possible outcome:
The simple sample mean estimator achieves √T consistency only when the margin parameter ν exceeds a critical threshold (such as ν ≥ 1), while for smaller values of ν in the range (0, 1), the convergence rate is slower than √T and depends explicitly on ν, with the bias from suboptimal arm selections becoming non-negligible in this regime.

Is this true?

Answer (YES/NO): NO